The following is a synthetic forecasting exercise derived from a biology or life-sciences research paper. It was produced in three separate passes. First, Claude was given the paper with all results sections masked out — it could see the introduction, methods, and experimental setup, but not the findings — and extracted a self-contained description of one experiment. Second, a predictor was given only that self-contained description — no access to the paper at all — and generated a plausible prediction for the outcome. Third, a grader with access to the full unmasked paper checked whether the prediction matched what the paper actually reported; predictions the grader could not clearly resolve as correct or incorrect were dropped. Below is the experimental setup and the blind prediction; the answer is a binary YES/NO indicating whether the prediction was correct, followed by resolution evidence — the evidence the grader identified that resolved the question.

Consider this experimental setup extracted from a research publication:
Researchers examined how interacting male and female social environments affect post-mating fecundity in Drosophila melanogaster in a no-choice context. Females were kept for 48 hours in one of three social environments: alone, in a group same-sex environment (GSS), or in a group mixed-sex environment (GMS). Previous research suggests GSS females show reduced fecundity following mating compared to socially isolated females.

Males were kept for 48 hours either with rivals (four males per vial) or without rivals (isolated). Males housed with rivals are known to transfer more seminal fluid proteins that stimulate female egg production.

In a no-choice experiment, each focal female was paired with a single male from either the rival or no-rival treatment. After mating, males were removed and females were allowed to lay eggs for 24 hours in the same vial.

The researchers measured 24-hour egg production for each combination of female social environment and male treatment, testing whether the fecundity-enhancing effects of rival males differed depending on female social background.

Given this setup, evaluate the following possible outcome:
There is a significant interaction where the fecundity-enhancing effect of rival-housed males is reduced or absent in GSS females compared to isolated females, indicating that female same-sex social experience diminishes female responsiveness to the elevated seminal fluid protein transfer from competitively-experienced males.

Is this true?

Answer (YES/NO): NO